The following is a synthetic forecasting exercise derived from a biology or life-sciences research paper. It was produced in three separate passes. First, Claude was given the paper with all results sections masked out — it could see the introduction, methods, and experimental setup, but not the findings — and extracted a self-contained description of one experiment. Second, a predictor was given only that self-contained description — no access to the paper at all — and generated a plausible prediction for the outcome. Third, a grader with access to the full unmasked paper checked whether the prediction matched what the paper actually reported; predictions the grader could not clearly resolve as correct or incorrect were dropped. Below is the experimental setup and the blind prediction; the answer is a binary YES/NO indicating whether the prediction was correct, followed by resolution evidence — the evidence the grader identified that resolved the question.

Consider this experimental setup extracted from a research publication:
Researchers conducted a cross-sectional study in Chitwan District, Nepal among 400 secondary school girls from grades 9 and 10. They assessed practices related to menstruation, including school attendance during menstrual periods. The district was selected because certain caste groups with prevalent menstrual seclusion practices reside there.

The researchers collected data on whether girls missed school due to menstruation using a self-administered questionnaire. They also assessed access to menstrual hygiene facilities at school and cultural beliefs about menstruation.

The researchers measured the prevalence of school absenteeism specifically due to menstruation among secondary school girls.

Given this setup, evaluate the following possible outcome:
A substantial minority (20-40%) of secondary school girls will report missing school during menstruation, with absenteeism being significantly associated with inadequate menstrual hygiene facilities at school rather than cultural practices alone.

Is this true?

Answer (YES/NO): NO